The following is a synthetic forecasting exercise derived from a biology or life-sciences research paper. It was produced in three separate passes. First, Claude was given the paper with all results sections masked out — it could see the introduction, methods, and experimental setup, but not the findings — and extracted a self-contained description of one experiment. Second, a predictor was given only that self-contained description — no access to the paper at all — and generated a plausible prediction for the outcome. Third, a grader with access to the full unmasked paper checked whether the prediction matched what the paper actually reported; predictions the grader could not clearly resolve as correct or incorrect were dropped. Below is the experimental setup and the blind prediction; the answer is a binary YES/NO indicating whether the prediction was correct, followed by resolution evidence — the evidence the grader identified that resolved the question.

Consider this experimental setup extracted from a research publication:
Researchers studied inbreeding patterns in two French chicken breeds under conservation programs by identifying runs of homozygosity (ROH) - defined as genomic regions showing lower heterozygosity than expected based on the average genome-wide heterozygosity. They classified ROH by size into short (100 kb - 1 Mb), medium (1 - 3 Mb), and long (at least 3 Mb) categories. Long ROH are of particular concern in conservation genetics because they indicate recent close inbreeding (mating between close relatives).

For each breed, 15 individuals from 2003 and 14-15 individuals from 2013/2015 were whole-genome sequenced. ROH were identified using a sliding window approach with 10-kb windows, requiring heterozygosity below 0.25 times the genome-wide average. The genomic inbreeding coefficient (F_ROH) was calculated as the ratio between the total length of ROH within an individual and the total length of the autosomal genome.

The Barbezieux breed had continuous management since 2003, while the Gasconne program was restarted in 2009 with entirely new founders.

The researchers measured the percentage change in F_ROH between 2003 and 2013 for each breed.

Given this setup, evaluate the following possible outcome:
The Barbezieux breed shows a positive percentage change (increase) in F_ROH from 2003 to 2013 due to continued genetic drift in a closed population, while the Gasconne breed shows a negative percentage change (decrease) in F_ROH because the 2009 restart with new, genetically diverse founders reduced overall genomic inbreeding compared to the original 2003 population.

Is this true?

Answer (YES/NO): NO